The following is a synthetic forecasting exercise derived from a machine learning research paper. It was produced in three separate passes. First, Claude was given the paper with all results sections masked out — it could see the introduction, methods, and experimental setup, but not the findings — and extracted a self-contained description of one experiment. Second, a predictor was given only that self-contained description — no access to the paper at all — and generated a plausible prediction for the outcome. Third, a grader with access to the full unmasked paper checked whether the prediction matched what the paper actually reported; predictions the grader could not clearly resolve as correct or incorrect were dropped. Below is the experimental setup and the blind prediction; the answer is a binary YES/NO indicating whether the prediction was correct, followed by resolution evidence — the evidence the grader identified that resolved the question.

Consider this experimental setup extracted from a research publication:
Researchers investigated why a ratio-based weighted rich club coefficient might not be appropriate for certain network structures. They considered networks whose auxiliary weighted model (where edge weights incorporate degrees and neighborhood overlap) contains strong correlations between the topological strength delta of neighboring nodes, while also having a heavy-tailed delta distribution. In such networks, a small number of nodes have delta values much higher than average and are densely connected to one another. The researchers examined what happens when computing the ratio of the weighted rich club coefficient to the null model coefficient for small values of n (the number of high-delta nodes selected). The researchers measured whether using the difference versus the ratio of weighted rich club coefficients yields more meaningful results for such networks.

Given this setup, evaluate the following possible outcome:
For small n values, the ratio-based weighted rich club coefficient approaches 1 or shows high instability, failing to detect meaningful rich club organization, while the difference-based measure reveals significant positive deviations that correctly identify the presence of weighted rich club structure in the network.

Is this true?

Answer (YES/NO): NO